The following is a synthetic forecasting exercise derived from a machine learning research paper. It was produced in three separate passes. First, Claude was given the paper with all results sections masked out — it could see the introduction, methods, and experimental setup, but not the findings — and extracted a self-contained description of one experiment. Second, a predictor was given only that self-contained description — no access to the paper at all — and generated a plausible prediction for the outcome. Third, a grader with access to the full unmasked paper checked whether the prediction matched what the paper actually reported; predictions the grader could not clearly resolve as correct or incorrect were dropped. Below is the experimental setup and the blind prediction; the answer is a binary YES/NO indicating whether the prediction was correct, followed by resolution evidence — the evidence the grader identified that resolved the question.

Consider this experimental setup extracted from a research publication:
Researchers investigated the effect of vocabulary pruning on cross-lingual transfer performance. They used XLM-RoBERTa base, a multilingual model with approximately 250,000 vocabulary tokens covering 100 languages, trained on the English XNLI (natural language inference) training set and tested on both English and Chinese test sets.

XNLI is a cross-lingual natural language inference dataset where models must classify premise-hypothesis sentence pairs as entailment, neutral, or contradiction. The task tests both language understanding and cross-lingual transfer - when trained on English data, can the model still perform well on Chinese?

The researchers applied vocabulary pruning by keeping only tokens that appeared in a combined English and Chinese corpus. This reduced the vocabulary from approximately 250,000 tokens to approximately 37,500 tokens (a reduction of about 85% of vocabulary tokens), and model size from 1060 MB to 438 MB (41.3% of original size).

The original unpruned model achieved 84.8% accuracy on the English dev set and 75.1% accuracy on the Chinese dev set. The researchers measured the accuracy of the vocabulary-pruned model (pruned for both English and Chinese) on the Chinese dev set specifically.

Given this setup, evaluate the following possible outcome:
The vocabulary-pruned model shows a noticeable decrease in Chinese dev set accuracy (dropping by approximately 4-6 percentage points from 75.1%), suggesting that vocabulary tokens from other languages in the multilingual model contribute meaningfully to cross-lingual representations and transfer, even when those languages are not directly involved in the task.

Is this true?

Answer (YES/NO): NO